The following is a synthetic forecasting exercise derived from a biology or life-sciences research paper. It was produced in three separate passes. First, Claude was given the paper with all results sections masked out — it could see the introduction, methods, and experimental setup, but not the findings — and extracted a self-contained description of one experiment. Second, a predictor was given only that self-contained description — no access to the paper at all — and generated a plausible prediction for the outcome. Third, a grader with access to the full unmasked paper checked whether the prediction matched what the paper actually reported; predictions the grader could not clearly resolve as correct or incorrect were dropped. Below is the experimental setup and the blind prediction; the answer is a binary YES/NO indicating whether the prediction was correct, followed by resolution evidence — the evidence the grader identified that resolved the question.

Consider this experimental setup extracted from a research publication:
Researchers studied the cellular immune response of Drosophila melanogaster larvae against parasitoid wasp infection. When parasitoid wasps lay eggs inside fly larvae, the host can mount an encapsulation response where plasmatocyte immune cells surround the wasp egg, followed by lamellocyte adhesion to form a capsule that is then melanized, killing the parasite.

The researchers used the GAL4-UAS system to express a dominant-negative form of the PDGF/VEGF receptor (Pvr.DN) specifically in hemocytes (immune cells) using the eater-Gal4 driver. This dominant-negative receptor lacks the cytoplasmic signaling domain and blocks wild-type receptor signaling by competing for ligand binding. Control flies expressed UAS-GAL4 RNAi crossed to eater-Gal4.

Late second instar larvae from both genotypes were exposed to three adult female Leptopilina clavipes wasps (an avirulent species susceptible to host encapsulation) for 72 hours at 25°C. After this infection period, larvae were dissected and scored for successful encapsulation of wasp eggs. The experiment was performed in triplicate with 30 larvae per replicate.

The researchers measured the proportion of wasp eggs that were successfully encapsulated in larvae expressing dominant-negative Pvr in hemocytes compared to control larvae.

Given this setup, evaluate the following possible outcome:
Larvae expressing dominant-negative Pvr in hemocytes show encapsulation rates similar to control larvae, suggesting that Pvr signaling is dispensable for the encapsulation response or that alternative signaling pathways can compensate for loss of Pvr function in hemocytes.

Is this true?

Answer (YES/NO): NO